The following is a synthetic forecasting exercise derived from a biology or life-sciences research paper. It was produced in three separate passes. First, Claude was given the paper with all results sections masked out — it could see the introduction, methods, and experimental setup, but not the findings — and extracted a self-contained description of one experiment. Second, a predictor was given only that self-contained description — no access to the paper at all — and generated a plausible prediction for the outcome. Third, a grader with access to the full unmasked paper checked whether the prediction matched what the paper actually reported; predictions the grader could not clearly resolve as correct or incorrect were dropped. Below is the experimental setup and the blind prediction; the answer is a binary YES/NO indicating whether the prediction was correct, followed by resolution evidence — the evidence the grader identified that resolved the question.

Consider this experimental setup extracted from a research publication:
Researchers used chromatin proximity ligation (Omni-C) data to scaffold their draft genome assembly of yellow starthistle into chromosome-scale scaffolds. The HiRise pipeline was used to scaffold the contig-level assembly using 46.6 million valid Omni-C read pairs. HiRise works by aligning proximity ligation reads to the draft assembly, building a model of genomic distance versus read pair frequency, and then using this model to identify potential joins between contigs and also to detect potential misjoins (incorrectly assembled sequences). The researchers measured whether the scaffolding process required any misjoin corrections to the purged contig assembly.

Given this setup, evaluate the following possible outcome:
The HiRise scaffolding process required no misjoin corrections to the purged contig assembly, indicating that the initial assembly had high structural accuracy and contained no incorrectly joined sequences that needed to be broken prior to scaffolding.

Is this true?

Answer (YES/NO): NO